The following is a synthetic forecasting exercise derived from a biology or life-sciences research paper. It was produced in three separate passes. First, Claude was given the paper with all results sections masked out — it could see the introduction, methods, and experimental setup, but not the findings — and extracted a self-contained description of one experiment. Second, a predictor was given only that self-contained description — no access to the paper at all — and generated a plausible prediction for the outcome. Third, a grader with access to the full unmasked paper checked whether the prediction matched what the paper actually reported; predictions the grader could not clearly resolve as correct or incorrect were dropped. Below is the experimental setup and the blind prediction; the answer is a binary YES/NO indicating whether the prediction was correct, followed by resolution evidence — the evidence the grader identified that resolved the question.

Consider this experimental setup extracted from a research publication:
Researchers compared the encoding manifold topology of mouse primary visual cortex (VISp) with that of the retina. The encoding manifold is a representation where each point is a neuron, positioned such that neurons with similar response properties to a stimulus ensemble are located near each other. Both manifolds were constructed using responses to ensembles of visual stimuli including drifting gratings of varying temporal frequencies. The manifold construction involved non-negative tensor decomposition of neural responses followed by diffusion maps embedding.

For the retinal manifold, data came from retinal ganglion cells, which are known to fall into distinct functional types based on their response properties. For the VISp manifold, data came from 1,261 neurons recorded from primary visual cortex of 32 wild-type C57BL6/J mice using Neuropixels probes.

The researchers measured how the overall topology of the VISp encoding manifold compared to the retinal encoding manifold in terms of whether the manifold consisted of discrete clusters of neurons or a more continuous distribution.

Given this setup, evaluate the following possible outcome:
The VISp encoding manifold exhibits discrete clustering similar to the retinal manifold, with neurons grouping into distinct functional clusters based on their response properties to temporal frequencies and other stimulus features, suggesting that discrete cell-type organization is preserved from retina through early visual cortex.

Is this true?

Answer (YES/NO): NO